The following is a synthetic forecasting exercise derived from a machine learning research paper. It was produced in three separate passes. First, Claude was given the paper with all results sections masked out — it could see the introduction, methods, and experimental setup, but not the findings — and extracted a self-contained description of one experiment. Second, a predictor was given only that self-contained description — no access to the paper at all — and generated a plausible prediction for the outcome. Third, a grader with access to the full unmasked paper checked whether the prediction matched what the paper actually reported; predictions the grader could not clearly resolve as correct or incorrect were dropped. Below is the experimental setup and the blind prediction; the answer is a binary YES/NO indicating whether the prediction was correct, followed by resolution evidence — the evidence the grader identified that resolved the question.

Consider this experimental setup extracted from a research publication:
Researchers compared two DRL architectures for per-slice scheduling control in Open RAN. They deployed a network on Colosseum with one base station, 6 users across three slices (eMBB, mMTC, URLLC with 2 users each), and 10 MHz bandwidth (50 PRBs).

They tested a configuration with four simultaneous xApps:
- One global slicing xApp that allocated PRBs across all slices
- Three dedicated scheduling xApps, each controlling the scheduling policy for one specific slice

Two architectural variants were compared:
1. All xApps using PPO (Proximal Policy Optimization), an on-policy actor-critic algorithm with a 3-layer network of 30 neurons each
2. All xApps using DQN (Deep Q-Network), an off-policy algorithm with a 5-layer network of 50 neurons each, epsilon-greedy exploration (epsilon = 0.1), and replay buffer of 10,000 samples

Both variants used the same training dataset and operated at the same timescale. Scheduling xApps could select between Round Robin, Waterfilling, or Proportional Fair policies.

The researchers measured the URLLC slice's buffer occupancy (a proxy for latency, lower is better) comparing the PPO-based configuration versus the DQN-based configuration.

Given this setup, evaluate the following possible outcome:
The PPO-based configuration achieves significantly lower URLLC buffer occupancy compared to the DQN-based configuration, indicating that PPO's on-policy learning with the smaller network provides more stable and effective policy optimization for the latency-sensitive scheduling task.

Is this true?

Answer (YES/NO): NO